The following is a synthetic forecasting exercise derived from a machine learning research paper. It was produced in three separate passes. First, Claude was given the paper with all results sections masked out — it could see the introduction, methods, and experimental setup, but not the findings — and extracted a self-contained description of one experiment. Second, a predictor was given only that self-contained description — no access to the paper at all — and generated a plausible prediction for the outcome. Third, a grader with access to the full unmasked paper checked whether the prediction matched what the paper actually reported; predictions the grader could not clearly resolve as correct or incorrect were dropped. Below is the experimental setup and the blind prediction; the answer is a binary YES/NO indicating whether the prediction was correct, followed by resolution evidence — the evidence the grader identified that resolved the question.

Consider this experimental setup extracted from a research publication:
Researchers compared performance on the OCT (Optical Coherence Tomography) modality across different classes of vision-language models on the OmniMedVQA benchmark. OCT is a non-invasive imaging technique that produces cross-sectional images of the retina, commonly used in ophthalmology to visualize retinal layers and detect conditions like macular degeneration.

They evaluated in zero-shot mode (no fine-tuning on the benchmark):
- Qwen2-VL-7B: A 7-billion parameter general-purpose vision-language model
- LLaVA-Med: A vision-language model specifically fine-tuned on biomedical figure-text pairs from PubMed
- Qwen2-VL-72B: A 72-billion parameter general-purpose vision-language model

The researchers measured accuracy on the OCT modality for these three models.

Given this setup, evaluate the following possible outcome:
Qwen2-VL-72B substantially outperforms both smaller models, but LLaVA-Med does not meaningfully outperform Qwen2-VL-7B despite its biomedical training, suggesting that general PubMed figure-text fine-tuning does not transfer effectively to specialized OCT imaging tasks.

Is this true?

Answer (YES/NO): YES